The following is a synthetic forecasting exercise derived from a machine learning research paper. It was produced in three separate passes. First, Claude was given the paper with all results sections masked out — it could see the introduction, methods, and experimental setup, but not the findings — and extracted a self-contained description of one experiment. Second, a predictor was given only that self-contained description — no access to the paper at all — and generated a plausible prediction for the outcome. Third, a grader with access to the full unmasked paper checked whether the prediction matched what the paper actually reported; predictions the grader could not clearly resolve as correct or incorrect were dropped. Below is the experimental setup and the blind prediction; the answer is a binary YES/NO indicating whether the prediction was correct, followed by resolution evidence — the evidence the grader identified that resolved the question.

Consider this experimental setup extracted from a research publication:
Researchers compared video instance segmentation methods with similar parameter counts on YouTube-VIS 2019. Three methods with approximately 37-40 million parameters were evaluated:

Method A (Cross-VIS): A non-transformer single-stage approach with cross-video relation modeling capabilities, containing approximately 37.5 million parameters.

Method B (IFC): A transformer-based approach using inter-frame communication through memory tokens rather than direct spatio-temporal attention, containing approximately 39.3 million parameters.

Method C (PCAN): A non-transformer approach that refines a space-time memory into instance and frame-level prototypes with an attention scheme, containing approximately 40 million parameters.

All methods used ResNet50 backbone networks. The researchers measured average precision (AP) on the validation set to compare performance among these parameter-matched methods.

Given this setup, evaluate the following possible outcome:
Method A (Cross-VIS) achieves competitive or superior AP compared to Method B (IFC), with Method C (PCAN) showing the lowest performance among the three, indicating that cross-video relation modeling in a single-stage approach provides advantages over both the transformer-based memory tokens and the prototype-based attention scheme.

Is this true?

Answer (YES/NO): NO